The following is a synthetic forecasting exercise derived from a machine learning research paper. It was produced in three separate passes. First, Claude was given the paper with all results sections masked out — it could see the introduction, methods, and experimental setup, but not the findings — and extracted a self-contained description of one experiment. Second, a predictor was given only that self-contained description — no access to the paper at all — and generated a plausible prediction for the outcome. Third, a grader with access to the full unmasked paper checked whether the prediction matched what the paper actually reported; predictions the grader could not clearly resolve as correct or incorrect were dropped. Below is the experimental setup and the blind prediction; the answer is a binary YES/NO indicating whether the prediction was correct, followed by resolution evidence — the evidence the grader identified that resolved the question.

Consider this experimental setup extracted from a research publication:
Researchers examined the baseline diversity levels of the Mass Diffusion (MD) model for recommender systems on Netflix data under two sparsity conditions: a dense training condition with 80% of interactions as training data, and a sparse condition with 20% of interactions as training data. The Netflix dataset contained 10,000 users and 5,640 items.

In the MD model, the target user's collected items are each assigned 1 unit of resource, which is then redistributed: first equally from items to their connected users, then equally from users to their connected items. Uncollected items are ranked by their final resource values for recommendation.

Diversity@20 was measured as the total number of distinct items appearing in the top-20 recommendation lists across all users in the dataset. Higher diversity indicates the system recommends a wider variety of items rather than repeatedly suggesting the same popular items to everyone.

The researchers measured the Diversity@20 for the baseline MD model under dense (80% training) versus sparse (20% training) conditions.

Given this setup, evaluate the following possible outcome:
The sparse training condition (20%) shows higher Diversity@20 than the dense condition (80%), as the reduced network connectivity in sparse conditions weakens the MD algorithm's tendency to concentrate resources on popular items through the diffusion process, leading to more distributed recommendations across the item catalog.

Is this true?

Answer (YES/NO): YES